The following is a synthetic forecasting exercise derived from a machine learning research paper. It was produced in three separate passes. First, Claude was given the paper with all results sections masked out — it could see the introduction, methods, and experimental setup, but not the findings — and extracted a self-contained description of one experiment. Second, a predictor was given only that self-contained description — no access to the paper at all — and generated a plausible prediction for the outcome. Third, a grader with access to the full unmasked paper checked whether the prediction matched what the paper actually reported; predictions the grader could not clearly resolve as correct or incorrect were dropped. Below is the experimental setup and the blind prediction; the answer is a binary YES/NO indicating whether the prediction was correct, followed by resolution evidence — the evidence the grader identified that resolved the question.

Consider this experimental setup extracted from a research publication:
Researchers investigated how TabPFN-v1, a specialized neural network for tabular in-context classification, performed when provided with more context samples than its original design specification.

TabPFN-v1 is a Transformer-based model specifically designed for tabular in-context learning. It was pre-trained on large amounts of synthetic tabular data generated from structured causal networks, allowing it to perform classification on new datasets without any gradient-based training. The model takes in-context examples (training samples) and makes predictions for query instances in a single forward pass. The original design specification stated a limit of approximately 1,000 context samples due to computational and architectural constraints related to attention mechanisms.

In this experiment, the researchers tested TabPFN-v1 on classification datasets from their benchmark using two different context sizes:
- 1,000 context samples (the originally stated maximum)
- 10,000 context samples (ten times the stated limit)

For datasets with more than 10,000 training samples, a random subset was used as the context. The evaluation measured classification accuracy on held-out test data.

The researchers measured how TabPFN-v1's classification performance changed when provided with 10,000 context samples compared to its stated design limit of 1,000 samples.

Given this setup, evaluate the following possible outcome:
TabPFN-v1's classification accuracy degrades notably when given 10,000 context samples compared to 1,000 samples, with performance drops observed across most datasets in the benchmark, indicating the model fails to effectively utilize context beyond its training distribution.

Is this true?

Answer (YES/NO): NO